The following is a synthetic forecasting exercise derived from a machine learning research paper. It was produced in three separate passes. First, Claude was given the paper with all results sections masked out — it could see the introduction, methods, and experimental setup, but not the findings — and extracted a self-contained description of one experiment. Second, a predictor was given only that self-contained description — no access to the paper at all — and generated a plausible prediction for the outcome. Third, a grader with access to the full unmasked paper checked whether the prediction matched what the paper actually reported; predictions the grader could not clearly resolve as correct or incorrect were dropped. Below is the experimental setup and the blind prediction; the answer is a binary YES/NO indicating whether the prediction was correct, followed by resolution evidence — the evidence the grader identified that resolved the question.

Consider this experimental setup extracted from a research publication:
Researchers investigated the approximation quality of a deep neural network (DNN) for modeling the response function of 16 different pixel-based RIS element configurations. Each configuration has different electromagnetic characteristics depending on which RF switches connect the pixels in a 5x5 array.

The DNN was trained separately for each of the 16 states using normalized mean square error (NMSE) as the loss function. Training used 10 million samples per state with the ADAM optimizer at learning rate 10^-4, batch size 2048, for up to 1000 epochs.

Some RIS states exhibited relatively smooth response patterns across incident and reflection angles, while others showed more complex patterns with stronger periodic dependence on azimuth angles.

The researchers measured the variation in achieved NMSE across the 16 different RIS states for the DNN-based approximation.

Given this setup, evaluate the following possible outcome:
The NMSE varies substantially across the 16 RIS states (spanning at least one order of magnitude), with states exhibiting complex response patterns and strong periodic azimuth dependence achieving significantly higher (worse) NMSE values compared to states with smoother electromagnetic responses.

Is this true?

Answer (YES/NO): NO